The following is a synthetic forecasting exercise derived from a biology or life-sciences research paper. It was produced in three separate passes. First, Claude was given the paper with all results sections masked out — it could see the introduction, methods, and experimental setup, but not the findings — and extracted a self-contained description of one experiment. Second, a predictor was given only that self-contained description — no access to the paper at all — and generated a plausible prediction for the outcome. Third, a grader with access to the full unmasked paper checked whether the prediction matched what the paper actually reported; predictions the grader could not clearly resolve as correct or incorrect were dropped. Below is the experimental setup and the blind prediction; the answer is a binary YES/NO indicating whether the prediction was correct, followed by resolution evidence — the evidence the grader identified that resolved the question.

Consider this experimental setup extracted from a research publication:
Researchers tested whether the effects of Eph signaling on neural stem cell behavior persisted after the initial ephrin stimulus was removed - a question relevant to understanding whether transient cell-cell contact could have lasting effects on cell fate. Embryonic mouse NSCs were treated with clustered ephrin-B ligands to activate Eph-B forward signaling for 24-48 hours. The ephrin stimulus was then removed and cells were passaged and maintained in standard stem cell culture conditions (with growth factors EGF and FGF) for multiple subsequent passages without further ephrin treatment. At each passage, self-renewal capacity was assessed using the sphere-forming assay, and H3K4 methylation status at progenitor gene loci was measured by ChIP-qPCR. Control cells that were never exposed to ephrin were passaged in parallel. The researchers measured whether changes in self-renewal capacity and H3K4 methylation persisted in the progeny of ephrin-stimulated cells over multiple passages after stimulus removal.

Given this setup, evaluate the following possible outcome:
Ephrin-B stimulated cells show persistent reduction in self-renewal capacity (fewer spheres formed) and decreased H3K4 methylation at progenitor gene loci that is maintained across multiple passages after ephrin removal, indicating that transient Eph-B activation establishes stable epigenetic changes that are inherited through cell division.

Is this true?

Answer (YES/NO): YES